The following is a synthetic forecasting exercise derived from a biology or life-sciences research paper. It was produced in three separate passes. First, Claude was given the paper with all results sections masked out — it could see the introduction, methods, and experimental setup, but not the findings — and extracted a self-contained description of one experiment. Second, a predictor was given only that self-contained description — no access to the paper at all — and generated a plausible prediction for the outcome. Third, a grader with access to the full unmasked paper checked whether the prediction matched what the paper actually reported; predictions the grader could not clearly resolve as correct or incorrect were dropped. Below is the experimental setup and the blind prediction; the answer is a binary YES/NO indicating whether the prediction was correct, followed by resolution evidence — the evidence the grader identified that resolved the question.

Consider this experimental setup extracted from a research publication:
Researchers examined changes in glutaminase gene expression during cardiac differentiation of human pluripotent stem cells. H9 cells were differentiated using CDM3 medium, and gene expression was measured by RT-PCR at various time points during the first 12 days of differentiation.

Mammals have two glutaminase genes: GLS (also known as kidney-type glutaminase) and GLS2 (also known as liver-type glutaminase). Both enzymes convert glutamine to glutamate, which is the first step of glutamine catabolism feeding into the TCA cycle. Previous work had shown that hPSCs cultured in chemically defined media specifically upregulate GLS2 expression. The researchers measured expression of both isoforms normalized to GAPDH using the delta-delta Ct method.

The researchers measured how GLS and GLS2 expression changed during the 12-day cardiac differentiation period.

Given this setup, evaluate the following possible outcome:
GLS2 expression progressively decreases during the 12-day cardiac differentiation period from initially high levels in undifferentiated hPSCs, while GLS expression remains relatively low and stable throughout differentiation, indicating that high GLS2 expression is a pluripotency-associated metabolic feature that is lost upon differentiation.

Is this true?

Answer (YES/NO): NO